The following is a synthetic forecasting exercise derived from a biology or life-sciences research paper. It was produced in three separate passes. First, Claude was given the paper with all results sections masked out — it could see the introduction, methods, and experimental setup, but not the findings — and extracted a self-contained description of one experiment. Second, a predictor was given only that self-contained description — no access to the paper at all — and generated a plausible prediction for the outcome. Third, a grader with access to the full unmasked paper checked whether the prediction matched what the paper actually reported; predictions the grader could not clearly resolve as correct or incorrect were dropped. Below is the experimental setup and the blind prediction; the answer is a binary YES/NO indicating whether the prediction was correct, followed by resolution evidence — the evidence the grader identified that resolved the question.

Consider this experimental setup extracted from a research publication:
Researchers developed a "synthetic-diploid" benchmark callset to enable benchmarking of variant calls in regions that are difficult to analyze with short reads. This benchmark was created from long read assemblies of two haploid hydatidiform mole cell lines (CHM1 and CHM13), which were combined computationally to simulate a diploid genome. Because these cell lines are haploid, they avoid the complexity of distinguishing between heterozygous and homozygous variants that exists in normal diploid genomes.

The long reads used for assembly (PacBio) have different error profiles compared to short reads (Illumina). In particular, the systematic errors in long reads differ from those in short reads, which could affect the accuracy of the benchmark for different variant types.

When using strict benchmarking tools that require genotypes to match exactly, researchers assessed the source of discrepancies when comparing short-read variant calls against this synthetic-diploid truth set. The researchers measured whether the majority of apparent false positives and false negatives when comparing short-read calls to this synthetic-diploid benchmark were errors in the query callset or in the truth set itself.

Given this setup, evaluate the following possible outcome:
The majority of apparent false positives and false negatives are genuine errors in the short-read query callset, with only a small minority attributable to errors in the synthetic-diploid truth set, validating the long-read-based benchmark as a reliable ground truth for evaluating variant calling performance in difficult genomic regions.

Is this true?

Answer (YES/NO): NO